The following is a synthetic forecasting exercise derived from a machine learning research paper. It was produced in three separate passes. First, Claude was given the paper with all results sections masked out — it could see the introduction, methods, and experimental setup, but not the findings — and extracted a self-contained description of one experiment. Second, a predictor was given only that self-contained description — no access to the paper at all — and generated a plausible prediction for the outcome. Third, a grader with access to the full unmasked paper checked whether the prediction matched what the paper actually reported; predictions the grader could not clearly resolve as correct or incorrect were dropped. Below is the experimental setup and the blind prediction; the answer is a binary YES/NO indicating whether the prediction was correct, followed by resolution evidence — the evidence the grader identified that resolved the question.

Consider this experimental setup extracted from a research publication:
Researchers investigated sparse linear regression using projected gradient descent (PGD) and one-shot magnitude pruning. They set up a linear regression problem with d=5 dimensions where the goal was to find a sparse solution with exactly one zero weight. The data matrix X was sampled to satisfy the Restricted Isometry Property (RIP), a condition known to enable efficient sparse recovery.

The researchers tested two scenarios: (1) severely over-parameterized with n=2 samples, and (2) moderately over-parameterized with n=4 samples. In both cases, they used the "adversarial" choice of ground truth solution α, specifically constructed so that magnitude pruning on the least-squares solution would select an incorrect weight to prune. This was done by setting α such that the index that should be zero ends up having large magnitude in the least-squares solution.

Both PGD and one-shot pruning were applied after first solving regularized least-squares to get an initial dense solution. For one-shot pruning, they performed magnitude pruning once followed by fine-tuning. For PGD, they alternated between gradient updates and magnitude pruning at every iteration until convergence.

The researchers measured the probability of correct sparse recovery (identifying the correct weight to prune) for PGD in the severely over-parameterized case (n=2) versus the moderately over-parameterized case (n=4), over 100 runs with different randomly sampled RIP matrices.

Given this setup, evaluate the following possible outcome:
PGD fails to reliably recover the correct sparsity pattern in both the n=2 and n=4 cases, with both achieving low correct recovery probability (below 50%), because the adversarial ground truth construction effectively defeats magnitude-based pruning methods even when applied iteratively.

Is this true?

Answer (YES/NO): NO